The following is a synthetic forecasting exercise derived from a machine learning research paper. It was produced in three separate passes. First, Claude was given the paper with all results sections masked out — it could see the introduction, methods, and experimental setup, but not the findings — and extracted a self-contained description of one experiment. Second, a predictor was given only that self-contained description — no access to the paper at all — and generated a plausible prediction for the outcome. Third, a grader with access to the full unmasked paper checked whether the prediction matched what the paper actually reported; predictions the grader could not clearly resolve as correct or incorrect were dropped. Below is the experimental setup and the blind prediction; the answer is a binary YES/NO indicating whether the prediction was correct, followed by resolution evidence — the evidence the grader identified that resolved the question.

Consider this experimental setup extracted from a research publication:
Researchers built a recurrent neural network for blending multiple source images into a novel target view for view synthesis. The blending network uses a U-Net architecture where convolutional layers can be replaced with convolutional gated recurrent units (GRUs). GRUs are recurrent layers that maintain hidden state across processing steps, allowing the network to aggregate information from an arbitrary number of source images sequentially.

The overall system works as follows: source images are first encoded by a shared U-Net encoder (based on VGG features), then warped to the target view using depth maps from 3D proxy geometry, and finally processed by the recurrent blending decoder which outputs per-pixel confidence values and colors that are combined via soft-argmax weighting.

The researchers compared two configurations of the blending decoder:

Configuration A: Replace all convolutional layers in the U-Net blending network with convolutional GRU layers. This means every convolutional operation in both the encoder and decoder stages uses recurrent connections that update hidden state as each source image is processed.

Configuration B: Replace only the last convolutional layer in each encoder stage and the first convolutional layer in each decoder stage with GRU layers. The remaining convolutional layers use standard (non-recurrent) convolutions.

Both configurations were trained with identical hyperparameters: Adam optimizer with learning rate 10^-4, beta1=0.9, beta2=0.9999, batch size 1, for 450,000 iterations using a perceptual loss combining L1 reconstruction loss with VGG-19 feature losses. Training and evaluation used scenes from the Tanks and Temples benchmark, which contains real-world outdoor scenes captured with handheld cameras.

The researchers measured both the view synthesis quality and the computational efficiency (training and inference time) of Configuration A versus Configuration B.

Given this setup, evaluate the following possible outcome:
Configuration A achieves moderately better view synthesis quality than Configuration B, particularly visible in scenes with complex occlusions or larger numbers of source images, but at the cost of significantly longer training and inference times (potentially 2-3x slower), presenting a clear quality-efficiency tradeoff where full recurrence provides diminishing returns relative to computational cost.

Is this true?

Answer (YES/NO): NO